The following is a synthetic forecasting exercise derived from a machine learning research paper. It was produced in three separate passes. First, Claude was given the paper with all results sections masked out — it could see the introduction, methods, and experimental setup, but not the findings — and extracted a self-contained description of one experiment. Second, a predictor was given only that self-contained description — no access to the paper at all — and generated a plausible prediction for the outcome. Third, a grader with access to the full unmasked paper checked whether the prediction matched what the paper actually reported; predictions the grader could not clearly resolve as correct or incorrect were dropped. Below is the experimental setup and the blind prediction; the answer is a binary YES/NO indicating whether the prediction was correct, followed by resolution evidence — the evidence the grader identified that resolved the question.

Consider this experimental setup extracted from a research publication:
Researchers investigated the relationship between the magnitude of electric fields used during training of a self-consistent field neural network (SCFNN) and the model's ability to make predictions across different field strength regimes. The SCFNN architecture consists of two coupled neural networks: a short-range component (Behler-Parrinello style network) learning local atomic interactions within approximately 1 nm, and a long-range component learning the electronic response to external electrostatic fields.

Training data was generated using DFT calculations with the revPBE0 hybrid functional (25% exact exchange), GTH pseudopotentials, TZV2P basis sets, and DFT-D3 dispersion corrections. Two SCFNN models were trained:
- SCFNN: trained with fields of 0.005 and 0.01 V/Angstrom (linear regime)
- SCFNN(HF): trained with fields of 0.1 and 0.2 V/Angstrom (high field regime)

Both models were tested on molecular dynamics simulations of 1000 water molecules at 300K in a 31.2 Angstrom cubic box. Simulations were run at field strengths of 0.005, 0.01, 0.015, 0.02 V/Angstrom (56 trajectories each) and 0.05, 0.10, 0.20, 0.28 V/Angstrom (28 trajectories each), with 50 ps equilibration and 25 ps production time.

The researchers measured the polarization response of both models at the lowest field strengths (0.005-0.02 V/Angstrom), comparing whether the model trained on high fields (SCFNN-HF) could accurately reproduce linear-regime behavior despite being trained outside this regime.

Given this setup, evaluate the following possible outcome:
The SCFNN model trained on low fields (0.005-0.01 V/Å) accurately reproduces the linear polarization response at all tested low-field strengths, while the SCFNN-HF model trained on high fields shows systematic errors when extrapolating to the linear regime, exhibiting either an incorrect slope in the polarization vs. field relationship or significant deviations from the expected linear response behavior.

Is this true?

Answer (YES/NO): NO